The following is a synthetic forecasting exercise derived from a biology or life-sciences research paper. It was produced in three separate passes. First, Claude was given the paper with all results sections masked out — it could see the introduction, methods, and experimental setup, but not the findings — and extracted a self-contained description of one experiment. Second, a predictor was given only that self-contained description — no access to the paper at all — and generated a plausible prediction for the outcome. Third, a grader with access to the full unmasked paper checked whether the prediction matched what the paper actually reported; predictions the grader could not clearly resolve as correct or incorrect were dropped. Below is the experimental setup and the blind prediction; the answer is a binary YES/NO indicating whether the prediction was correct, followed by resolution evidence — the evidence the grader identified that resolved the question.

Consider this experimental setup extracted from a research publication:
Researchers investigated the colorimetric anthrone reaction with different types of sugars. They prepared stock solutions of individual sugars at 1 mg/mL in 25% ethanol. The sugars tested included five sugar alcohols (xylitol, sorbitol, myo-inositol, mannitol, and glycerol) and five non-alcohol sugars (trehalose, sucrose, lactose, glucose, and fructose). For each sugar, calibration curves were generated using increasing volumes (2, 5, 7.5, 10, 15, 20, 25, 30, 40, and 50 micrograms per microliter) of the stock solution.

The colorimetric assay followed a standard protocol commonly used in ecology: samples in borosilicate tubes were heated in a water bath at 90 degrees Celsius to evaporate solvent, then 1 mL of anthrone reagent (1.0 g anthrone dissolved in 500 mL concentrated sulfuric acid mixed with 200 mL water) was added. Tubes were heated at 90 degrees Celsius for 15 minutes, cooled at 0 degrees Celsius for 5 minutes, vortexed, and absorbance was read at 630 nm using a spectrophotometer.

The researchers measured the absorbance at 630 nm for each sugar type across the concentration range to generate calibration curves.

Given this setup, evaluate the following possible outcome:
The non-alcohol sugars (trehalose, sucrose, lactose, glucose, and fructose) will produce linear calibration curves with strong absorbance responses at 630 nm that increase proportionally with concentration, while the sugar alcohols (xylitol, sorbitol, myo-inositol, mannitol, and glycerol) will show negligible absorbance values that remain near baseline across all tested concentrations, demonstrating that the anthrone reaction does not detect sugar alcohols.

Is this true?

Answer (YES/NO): NO